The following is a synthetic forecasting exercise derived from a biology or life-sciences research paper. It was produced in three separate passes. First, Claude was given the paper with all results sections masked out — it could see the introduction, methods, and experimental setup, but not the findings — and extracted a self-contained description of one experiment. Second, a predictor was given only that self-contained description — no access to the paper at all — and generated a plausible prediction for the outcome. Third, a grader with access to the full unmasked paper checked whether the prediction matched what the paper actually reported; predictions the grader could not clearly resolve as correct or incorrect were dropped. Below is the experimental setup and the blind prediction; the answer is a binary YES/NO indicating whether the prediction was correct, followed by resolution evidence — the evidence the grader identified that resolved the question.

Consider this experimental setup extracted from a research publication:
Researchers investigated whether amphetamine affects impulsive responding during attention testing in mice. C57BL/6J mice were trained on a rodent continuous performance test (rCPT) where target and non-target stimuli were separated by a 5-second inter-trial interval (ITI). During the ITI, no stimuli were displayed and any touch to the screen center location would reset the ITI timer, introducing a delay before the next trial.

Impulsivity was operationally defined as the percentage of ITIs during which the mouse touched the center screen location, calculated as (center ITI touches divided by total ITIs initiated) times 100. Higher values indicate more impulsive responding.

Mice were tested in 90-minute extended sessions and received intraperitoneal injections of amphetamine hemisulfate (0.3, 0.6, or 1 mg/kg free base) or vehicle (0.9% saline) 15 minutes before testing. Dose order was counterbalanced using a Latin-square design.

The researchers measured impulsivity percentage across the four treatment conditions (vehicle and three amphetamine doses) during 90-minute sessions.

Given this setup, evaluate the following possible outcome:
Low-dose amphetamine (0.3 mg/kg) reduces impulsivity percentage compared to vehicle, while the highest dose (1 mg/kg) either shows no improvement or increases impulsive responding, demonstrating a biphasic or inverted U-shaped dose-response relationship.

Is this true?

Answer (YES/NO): NO